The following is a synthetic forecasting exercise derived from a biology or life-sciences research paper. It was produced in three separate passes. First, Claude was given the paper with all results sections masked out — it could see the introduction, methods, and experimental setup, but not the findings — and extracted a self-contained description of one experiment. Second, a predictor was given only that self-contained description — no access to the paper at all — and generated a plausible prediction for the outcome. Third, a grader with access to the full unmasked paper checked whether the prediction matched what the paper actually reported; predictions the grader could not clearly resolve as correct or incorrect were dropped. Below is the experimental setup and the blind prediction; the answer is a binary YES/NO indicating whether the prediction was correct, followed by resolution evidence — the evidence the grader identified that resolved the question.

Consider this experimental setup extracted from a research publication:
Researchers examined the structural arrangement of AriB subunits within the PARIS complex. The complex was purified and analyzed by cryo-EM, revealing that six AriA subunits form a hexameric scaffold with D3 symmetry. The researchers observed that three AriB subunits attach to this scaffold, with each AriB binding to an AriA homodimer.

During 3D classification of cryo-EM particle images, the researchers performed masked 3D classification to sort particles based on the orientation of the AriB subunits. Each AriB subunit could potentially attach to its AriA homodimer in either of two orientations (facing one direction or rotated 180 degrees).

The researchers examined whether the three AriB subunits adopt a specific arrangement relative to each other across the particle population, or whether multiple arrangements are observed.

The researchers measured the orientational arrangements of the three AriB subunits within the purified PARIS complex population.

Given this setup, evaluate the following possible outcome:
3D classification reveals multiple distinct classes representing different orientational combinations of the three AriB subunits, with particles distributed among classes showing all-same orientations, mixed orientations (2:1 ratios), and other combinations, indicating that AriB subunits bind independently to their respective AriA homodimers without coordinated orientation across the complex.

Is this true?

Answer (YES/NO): NO